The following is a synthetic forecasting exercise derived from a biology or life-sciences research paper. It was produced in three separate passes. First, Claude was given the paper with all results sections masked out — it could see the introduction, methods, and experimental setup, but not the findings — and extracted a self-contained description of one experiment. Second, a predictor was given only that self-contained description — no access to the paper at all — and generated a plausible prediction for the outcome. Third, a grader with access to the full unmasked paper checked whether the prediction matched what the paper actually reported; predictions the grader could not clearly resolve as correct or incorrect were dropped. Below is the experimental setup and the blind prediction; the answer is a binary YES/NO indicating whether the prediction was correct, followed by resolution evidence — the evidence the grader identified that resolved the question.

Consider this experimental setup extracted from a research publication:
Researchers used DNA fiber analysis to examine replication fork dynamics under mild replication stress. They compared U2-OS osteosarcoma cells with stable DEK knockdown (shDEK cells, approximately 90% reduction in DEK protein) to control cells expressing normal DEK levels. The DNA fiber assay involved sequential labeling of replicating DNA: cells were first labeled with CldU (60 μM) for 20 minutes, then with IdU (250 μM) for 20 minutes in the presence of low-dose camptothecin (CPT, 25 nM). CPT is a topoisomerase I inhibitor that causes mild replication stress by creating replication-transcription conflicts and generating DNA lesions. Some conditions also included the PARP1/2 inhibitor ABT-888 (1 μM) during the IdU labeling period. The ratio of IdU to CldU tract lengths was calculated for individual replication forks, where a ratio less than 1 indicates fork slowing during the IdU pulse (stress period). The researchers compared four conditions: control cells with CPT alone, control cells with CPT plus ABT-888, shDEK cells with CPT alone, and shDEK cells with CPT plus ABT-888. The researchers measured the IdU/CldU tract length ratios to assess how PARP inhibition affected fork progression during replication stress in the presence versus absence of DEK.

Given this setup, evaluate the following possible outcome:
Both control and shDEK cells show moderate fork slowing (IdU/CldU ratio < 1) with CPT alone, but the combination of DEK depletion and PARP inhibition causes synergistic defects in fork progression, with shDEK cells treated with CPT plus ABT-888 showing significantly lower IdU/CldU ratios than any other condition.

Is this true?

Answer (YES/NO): NO